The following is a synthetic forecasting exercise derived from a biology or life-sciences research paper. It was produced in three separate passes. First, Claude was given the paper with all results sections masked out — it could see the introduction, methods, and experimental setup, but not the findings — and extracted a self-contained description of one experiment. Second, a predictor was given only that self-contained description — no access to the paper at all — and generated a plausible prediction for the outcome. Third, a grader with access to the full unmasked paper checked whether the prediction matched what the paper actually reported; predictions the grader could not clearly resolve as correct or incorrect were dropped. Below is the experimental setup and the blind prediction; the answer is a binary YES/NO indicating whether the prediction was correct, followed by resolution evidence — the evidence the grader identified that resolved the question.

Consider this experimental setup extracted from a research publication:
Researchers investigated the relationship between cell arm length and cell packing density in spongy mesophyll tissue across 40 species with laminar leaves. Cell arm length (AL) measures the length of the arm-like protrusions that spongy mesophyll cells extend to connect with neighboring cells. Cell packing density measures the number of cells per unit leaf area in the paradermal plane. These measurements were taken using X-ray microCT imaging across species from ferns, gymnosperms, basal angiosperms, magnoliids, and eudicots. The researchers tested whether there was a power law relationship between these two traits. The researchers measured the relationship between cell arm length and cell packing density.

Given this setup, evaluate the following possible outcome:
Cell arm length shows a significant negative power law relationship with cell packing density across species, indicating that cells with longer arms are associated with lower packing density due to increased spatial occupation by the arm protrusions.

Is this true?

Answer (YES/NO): YES